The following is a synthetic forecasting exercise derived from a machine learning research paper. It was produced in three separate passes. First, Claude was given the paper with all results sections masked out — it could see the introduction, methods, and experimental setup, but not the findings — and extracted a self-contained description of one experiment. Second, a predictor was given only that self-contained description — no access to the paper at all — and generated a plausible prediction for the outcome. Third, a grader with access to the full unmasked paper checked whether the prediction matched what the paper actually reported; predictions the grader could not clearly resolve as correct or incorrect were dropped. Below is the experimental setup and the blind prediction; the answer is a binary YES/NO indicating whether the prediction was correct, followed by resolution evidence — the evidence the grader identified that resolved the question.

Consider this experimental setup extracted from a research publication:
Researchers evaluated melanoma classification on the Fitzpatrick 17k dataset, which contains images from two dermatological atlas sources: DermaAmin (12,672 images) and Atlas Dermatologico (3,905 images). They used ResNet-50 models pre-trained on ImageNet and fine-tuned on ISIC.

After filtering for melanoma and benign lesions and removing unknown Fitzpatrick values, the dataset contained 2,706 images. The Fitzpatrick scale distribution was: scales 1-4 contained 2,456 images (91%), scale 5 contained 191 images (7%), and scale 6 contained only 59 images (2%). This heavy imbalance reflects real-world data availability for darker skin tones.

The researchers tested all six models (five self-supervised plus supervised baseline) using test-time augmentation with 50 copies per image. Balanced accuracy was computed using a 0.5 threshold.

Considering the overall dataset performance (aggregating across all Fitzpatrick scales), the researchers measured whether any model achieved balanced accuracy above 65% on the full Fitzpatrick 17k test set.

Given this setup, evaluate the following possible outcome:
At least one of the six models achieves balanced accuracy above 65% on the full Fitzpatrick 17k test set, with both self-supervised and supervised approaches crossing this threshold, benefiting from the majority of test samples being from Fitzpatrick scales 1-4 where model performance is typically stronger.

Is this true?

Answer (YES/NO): NO